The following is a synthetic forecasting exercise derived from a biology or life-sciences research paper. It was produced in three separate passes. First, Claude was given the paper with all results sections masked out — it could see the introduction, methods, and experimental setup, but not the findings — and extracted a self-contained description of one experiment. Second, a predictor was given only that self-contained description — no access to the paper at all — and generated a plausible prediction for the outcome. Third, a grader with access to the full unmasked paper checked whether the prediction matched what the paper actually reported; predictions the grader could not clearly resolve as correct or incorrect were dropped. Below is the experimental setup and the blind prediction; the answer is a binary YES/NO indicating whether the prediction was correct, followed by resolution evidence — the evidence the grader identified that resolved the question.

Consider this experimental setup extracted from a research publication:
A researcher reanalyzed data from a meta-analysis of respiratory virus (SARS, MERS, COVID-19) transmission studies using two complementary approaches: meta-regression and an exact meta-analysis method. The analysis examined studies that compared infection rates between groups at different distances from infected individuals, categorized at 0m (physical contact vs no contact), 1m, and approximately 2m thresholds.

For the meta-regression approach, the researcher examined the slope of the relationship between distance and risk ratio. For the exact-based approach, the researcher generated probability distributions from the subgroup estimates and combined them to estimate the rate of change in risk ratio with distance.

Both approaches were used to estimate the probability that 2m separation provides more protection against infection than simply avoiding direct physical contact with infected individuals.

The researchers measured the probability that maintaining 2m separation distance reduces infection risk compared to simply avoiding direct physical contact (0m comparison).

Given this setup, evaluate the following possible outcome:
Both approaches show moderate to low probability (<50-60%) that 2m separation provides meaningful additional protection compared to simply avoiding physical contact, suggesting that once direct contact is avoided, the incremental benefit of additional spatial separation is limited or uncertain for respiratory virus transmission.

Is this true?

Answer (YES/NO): YES